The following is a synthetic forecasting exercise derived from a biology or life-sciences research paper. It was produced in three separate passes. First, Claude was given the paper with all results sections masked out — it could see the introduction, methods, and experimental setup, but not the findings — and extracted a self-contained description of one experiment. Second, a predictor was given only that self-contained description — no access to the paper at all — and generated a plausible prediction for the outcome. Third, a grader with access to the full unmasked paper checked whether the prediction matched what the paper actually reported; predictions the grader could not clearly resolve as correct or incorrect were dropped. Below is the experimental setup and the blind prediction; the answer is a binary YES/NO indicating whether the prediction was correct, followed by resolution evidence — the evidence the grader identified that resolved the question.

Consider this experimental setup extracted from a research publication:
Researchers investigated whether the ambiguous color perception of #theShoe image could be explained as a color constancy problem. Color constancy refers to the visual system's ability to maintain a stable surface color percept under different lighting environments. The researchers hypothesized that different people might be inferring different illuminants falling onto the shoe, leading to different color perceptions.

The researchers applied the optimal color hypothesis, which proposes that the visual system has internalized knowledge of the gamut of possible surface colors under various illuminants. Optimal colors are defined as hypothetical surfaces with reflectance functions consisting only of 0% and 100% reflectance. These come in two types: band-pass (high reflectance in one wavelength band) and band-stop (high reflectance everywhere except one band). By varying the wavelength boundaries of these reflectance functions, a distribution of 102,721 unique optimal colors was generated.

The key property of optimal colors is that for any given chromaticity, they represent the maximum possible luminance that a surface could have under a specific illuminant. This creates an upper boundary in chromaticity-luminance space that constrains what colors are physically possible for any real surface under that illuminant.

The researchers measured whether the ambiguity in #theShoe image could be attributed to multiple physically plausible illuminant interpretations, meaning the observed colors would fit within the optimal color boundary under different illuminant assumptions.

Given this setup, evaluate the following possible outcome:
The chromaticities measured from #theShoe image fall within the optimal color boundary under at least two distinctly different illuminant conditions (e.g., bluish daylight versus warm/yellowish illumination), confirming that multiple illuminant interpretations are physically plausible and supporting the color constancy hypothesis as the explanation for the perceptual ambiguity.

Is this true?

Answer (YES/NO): YES